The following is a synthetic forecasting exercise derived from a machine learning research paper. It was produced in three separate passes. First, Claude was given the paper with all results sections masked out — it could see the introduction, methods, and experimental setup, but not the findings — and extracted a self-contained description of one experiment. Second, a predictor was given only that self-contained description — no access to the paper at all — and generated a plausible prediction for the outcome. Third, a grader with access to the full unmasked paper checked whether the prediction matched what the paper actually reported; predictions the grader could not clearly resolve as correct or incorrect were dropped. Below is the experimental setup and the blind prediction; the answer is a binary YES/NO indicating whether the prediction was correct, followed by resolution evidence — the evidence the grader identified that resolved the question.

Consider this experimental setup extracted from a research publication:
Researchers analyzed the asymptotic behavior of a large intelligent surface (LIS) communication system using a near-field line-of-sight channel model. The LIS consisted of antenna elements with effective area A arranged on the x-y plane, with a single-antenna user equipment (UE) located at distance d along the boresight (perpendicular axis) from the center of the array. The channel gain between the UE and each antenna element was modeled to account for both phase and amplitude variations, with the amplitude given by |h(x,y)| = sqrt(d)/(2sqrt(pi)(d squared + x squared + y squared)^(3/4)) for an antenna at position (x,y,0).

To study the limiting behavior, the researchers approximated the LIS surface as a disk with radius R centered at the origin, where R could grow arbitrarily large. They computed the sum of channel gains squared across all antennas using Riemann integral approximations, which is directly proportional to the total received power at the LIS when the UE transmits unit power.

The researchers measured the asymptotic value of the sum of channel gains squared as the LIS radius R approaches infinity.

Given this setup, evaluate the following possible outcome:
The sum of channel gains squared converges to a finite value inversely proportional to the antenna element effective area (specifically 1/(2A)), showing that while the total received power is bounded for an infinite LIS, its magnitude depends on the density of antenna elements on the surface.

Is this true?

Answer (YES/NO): NO